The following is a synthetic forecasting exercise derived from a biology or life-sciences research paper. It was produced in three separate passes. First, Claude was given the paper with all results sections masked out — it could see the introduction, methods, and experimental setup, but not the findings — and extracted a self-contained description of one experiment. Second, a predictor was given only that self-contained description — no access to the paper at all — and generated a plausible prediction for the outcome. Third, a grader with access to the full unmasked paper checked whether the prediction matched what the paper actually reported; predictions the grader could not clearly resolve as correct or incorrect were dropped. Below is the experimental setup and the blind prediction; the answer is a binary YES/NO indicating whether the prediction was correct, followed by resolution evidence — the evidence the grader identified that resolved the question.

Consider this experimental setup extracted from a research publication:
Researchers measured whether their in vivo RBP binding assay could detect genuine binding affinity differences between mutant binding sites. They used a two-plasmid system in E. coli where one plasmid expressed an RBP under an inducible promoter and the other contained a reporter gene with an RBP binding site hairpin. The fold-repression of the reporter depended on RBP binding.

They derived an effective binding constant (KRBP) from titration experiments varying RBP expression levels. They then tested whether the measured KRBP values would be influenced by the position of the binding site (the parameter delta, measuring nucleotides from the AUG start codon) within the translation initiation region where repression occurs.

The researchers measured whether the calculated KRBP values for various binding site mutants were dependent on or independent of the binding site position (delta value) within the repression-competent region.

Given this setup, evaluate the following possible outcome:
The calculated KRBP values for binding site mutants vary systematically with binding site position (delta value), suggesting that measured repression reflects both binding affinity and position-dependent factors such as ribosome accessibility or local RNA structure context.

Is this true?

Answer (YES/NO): NO